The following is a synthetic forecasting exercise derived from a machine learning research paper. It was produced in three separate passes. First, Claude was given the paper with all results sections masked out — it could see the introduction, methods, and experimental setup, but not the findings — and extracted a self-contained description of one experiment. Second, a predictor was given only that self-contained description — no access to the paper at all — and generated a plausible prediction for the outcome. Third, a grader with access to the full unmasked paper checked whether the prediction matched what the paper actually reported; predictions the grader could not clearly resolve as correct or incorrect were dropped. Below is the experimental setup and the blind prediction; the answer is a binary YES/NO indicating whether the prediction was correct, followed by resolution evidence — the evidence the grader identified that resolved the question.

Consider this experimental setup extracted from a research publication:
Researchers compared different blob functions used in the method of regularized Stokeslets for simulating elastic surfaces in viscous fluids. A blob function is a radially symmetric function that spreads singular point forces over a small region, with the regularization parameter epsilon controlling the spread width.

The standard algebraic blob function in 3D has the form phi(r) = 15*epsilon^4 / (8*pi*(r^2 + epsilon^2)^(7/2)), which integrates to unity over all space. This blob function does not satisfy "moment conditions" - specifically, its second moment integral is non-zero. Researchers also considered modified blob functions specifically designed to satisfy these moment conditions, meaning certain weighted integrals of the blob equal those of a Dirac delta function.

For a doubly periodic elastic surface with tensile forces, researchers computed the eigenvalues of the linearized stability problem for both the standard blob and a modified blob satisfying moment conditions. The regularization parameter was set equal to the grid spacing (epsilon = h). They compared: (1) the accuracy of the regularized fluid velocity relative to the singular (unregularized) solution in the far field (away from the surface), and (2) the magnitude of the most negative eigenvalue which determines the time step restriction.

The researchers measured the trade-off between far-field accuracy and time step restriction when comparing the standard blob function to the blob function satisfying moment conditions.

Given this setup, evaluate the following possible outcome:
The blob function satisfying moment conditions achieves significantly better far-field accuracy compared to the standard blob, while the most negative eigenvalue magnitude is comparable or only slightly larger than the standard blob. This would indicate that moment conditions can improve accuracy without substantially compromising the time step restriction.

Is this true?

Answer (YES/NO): NO